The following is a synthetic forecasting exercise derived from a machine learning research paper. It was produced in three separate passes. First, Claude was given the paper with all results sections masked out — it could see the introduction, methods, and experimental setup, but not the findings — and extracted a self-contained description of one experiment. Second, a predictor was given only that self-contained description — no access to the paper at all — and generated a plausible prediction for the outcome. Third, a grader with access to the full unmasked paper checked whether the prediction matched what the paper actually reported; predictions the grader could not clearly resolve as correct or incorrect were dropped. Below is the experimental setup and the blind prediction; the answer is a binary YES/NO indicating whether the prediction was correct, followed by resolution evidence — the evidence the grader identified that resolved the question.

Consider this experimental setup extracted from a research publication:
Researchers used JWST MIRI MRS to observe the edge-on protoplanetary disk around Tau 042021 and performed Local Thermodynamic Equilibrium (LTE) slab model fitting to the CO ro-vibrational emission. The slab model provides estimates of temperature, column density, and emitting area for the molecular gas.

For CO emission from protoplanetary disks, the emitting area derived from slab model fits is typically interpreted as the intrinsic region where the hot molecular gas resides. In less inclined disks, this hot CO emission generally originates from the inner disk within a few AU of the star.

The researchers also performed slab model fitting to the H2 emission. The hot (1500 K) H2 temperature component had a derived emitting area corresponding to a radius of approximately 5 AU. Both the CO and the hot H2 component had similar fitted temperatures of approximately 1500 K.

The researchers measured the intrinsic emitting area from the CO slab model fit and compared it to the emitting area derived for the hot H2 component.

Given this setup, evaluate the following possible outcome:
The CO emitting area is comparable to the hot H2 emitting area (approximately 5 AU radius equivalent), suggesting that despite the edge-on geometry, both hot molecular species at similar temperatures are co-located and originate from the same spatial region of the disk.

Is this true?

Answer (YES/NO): NO